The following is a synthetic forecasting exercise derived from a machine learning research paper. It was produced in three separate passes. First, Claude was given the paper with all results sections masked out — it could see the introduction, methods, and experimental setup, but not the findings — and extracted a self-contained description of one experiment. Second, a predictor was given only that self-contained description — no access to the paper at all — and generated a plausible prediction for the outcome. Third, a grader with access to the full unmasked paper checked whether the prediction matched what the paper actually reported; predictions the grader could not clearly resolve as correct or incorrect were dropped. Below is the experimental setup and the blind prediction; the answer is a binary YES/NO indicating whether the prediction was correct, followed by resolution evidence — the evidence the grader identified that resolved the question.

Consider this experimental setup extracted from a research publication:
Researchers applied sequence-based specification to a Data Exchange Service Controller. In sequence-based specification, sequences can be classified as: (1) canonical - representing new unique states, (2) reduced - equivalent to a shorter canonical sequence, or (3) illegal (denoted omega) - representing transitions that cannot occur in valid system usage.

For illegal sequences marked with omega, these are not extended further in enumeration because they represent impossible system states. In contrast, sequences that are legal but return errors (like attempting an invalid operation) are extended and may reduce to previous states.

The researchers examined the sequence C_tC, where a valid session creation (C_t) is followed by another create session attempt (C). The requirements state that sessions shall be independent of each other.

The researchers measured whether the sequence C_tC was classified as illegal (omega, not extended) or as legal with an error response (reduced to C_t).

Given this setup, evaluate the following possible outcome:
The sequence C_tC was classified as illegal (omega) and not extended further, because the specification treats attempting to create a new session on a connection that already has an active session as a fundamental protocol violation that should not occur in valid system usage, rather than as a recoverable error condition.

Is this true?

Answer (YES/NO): YES